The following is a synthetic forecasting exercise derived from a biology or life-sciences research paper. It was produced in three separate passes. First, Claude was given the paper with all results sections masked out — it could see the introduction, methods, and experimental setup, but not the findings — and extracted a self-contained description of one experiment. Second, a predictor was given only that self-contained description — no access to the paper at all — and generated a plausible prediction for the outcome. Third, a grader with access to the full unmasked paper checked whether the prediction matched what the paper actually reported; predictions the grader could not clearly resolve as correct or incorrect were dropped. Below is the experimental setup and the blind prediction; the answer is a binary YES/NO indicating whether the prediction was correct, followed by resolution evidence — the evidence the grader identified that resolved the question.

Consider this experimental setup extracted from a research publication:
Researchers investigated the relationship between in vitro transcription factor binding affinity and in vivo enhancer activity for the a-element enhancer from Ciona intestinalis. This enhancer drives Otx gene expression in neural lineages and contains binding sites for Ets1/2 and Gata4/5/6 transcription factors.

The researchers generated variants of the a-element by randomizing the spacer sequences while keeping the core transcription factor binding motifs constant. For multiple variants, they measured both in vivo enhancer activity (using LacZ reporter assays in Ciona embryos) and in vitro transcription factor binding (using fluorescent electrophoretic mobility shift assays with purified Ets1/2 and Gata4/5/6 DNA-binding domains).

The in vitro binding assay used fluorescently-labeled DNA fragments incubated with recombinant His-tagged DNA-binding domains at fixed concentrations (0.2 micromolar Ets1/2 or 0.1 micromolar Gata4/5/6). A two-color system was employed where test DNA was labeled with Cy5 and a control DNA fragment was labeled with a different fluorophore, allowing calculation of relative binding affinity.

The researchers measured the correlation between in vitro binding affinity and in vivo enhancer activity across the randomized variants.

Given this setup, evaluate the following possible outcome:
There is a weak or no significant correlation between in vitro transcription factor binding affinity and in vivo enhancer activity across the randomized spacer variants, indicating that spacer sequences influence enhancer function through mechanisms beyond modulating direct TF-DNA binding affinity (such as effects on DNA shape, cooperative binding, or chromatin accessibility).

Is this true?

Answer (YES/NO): NO